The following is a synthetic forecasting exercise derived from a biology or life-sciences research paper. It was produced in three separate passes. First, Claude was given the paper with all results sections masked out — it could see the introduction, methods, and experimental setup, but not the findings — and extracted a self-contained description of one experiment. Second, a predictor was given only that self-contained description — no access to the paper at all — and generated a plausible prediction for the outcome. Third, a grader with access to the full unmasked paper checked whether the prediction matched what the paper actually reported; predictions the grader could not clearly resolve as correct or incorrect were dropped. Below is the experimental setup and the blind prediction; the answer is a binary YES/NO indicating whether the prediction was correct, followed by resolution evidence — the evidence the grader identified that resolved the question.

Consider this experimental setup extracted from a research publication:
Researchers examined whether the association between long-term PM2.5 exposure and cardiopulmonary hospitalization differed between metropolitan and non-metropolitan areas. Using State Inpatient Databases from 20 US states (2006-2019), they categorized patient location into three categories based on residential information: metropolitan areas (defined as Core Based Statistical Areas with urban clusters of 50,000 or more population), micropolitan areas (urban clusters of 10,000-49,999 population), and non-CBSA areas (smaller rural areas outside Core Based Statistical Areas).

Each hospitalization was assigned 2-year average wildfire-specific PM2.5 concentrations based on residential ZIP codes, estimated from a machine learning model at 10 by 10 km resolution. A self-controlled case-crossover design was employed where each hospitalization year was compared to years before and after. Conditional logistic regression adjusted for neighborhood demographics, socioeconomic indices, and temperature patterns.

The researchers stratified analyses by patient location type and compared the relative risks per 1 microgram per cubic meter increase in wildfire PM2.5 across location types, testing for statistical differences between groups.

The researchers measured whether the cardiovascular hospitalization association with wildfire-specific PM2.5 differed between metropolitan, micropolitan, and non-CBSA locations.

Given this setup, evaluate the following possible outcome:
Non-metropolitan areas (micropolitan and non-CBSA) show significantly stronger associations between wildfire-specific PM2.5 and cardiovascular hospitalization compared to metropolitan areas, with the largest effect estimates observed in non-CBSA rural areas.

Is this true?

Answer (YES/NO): NO